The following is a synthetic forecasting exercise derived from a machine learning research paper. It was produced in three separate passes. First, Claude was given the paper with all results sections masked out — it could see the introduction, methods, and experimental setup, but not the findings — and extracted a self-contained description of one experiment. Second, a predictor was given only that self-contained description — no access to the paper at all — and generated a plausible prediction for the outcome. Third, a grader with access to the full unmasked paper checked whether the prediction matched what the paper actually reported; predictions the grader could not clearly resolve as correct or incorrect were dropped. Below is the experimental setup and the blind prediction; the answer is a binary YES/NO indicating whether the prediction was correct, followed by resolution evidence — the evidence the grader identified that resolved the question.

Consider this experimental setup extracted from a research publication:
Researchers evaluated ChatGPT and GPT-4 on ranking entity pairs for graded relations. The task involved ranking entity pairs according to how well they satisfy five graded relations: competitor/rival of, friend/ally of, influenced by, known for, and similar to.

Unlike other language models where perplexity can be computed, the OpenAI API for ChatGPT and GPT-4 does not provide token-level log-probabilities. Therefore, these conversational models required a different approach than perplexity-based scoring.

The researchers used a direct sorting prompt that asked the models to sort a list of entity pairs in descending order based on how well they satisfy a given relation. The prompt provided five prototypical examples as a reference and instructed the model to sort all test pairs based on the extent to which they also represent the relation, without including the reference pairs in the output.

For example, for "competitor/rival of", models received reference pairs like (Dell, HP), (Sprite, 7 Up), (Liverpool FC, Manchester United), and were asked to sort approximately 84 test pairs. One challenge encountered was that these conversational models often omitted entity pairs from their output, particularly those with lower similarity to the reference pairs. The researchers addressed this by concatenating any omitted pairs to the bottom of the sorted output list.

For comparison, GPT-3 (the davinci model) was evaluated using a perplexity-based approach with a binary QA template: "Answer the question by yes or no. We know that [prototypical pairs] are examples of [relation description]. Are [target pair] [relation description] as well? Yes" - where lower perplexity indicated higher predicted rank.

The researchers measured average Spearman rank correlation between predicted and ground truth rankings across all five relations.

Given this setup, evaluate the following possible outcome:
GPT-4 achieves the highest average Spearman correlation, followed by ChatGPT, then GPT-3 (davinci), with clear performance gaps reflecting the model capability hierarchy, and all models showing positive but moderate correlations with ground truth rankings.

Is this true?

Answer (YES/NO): NO